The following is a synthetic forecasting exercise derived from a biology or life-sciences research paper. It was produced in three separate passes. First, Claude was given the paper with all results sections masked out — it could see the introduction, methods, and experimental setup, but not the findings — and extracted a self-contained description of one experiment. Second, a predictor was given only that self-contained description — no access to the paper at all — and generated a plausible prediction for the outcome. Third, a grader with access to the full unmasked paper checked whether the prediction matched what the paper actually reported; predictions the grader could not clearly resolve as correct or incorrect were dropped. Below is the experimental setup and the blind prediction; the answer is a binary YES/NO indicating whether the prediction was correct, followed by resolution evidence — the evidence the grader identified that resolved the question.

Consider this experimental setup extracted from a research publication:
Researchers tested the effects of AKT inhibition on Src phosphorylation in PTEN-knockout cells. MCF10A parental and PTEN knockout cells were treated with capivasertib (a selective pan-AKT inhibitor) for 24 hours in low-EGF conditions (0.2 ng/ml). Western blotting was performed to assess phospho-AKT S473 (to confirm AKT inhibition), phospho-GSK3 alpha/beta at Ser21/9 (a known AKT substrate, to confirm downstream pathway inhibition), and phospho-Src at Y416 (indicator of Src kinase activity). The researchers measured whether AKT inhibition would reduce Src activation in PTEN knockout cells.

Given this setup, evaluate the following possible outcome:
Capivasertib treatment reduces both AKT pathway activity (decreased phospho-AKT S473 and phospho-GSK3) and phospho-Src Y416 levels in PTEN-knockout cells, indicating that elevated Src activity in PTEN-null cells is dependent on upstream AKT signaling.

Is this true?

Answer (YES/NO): NO